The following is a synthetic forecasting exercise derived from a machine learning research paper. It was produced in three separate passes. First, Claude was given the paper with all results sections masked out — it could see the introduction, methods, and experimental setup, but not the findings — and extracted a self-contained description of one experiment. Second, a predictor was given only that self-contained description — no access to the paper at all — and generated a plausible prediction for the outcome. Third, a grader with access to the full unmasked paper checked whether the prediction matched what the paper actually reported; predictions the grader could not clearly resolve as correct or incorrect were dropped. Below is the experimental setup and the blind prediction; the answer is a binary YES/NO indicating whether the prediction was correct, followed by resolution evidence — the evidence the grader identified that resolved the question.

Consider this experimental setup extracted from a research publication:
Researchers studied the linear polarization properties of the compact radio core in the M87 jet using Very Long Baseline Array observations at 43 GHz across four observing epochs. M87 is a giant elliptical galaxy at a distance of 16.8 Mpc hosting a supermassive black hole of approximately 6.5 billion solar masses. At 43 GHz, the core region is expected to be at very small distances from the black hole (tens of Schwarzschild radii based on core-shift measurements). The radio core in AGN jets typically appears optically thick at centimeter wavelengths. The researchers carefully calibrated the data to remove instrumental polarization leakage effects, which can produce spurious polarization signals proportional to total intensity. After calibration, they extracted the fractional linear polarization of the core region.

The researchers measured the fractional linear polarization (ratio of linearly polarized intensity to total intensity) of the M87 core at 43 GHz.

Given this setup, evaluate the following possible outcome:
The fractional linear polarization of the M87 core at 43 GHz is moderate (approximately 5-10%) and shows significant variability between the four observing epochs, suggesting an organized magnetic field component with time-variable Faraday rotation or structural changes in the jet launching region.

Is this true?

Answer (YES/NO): NO